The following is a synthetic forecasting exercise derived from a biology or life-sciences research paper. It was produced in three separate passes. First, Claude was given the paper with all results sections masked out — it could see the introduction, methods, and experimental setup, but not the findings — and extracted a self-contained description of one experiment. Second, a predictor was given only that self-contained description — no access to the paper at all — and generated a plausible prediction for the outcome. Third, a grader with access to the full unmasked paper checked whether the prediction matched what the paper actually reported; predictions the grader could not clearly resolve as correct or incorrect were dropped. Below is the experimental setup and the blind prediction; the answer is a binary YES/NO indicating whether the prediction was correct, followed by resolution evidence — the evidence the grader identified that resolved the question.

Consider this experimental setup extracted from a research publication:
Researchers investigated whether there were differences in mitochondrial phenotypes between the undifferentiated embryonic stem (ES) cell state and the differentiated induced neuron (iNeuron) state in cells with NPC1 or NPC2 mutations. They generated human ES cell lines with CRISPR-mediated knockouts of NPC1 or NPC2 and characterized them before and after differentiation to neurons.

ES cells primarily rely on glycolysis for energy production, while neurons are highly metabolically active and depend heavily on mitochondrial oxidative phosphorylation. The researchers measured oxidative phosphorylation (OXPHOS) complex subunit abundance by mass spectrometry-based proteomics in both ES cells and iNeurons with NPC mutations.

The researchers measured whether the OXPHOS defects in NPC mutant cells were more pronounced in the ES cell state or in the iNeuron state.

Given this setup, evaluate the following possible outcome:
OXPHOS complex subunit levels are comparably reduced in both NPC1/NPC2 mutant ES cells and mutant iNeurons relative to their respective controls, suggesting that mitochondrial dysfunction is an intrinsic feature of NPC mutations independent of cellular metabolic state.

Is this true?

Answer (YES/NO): NO